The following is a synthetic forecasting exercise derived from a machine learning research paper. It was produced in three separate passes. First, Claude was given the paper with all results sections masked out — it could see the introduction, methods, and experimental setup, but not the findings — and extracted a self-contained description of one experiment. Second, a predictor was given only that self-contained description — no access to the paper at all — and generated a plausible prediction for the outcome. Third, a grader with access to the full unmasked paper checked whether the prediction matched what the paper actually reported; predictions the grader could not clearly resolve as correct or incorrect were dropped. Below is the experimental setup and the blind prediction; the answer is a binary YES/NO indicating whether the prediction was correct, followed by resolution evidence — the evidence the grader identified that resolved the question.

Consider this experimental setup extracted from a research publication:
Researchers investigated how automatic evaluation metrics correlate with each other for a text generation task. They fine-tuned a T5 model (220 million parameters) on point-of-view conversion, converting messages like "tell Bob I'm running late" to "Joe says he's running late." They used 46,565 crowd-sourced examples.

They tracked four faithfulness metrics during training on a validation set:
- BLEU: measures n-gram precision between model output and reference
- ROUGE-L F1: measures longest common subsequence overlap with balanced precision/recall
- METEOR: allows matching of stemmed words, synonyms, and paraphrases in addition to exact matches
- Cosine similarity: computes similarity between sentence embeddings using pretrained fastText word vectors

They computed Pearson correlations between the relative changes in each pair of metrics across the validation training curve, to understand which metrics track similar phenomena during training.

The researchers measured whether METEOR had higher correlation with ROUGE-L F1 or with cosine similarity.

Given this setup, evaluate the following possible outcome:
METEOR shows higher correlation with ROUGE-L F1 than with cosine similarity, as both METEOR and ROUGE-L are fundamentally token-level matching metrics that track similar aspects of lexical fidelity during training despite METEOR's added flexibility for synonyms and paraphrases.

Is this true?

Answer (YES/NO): YES